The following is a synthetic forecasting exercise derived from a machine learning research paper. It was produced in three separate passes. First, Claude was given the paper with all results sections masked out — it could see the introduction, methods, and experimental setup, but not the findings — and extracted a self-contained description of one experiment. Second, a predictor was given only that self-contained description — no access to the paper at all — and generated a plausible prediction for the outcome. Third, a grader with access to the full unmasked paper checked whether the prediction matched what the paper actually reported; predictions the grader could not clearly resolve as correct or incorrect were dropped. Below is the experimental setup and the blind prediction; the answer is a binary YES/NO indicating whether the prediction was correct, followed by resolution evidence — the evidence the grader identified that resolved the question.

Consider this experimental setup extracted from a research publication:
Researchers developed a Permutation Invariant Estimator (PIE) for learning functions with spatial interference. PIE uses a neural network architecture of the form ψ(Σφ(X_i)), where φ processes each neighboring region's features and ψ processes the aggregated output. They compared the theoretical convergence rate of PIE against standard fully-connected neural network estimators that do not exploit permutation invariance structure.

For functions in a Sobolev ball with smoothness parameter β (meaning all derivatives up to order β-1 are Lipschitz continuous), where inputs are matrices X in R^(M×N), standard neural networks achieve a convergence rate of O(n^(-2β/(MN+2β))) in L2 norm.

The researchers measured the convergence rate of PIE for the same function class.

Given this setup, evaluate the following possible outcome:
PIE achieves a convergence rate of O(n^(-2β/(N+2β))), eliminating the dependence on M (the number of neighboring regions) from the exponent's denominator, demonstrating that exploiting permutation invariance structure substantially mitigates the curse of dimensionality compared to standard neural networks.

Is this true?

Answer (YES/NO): NO